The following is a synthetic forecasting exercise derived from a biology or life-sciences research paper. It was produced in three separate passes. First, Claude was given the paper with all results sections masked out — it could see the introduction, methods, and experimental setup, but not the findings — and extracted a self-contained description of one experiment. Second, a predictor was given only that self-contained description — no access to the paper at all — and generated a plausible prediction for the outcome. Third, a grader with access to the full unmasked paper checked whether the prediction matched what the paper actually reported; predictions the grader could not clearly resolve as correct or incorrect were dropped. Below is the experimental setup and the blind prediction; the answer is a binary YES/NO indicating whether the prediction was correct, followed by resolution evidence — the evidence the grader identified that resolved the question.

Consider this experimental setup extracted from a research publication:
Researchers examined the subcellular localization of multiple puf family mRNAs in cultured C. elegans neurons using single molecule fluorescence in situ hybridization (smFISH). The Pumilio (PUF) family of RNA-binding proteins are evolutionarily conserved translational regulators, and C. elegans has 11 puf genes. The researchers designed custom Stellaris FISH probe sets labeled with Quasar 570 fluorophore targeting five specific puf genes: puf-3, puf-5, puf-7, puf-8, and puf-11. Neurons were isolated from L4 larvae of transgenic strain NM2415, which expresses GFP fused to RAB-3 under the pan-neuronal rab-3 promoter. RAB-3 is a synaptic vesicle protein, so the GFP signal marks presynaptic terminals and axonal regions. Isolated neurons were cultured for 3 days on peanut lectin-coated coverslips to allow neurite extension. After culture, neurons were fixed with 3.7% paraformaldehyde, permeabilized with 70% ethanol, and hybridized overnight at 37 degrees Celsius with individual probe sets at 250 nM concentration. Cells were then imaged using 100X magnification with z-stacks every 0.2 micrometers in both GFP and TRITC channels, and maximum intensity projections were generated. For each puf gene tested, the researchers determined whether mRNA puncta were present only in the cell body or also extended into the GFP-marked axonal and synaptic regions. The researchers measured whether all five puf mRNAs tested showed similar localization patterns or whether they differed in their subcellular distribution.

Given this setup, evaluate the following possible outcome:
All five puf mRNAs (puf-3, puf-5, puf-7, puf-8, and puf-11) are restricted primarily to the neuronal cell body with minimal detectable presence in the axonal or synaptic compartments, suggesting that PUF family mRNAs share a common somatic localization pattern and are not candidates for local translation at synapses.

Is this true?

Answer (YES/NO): NO